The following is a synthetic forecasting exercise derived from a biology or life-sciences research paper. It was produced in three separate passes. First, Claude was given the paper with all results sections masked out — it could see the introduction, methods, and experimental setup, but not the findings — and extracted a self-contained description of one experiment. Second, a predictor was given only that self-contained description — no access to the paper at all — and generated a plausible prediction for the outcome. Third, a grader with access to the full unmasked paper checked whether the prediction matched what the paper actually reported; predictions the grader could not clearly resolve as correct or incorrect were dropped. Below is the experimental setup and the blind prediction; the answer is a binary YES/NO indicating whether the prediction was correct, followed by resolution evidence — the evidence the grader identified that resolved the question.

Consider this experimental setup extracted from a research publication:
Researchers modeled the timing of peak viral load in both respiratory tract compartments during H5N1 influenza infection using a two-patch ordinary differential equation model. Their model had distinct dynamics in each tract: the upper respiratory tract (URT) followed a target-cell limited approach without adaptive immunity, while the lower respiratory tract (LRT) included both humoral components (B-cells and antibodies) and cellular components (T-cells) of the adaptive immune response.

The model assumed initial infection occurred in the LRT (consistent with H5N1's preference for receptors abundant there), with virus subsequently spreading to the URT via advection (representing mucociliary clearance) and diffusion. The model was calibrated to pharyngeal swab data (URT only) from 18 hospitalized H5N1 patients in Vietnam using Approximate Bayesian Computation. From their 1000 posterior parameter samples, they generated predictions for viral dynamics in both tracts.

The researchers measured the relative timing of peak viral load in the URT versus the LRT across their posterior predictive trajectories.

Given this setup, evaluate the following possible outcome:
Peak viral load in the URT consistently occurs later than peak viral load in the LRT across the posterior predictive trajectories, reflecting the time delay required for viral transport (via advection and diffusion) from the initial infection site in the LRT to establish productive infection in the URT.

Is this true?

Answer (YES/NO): NO